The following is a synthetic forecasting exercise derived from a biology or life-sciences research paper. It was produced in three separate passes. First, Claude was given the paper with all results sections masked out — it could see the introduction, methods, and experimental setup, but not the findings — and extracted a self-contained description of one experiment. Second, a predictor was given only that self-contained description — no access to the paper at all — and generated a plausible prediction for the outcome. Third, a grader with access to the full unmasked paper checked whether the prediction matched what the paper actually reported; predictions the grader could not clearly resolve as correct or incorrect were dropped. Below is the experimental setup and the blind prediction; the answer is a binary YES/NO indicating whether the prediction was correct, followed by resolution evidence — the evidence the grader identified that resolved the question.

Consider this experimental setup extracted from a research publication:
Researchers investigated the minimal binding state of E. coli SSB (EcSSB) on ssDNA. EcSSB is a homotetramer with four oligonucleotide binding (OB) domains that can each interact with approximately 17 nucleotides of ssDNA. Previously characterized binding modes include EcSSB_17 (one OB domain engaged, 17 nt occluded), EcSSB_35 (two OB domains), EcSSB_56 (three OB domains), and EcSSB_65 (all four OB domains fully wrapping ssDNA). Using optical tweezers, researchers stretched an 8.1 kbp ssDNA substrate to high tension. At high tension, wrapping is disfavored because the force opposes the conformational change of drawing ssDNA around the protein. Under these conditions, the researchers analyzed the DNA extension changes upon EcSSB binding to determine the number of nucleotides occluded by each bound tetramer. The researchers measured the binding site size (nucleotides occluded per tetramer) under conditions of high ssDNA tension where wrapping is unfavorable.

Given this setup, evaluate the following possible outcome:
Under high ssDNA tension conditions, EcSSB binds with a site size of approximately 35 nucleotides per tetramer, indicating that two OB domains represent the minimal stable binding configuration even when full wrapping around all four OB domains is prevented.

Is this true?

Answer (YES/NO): NO